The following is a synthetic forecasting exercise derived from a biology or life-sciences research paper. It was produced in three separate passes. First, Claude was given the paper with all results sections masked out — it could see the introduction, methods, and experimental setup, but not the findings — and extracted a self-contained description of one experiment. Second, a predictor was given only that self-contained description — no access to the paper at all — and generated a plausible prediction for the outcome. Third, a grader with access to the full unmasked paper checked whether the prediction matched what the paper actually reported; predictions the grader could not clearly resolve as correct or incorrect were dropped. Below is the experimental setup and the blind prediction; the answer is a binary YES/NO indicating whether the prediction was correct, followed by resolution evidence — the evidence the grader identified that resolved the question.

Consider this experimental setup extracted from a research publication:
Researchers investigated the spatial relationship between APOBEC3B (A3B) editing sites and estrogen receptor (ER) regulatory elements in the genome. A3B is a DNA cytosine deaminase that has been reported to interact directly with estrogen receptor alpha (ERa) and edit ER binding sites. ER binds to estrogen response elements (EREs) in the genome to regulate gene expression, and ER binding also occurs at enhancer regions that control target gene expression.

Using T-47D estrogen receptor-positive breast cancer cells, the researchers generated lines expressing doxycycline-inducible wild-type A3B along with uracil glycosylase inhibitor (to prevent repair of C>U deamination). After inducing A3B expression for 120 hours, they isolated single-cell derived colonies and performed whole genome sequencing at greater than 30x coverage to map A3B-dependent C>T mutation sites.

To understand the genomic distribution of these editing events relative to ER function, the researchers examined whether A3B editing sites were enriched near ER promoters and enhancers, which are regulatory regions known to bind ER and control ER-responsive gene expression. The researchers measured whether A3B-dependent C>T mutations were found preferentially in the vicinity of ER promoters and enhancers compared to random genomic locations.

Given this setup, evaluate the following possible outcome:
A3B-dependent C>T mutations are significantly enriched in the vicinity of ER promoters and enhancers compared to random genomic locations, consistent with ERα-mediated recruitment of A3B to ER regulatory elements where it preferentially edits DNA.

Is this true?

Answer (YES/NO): YES